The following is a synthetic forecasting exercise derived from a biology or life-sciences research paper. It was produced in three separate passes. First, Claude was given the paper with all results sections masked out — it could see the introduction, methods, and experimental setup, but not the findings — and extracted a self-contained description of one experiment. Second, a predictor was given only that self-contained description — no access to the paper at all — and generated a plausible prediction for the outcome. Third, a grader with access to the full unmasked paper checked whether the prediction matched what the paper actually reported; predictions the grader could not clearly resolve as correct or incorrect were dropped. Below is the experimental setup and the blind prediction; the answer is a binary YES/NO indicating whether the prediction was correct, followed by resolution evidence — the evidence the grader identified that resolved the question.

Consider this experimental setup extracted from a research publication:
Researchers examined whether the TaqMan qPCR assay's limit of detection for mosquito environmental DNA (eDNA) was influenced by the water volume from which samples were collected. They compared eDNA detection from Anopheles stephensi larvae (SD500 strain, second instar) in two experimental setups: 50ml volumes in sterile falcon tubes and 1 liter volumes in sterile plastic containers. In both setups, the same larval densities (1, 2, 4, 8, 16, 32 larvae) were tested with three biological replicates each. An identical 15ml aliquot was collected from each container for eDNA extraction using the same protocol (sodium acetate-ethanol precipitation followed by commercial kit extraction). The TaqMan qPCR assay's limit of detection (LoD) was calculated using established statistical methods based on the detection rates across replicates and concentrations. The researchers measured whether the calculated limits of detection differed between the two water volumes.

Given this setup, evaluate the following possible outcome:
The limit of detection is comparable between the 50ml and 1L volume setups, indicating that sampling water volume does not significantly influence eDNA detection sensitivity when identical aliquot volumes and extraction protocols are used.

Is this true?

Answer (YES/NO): NO